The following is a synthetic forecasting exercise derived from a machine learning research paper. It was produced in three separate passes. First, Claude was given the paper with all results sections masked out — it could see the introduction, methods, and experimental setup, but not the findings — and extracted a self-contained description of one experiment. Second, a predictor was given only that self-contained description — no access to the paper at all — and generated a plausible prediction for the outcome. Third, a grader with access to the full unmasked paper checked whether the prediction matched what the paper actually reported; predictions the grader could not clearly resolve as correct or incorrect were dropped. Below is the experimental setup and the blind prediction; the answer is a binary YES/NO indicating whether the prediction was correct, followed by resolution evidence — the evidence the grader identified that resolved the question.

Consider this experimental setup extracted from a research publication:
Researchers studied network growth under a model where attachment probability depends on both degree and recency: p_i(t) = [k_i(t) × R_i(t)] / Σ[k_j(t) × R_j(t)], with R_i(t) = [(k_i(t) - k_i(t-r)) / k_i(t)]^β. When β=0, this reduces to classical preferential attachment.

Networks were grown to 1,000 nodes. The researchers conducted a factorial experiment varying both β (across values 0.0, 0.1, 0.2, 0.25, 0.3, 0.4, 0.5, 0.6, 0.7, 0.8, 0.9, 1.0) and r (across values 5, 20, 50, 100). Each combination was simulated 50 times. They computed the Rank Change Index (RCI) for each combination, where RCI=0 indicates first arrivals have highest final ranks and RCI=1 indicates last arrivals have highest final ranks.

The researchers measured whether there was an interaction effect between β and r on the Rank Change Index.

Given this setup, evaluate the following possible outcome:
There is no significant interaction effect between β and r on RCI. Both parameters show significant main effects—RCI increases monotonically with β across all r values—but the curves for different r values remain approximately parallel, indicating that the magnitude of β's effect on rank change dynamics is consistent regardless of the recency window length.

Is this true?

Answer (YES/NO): NO